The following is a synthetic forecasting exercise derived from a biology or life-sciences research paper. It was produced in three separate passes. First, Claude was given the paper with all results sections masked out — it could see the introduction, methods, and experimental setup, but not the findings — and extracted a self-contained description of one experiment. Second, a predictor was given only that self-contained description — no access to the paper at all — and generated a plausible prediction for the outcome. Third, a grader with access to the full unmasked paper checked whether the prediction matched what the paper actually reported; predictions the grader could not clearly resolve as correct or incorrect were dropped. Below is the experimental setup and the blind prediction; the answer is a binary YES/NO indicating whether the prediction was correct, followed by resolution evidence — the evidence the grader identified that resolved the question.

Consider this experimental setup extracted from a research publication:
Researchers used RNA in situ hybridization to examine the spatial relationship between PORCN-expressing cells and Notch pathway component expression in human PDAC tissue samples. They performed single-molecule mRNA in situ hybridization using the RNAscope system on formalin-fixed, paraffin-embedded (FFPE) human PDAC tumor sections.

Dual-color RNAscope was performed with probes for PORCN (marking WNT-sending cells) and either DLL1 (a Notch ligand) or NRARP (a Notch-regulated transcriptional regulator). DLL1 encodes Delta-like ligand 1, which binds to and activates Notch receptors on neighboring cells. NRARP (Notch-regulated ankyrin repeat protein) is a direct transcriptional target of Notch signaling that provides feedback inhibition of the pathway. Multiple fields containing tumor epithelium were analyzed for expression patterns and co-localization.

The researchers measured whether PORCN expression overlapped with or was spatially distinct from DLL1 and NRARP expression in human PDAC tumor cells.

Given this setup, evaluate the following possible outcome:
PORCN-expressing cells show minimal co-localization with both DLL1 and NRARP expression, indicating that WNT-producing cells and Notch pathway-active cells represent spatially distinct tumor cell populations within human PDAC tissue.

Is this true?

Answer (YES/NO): NO